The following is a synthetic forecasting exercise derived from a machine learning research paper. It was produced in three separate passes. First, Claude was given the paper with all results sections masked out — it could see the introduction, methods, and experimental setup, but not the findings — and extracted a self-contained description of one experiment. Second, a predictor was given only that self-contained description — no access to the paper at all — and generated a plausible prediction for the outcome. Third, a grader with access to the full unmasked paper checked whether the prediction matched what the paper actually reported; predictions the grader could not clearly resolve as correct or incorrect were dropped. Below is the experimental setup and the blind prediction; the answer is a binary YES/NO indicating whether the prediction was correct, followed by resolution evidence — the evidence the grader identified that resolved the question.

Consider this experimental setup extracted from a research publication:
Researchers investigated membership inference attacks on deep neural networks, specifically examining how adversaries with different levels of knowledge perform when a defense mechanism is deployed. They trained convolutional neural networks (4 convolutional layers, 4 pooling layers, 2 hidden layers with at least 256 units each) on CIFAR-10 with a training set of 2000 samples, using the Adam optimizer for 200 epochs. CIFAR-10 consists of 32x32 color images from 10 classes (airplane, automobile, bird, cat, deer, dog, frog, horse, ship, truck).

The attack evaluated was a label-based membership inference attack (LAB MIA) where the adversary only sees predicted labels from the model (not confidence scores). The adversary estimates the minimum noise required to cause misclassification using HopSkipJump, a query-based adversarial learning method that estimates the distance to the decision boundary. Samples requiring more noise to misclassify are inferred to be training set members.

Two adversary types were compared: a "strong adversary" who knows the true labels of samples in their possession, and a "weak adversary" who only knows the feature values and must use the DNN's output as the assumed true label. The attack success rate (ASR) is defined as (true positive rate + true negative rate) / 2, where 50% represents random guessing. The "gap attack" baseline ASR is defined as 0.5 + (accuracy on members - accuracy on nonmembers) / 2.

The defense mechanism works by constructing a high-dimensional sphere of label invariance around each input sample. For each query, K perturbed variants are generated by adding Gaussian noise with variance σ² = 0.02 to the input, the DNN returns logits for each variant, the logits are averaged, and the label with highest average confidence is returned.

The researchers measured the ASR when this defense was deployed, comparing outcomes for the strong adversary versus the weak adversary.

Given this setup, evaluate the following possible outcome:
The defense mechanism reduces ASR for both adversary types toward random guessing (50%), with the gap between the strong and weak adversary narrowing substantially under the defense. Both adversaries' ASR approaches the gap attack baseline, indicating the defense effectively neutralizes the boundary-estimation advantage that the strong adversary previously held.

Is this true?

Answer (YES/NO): NO